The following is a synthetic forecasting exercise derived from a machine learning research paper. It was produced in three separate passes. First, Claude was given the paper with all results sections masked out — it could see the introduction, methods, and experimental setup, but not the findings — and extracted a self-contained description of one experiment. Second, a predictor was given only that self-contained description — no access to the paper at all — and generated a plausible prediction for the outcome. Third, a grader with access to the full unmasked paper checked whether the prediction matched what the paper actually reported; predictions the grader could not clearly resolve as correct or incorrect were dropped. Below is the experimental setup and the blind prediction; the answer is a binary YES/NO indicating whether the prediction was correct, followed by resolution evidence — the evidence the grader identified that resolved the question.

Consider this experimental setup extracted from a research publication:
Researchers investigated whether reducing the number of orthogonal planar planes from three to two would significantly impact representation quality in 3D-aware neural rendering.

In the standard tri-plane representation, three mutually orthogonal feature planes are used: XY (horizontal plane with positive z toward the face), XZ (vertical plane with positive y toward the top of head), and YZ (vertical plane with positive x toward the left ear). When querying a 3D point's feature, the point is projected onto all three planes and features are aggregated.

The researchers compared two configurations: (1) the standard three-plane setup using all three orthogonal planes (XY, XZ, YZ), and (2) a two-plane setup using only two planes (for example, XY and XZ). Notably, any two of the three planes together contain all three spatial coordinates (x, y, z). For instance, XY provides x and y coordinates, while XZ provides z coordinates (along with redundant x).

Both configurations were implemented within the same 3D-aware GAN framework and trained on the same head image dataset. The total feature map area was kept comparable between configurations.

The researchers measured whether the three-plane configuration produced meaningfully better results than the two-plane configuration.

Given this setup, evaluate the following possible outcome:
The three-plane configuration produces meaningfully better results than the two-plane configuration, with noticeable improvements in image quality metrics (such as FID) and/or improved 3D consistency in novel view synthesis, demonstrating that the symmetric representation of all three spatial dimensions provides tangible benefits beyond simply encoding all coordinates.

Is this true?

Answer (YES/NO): NO